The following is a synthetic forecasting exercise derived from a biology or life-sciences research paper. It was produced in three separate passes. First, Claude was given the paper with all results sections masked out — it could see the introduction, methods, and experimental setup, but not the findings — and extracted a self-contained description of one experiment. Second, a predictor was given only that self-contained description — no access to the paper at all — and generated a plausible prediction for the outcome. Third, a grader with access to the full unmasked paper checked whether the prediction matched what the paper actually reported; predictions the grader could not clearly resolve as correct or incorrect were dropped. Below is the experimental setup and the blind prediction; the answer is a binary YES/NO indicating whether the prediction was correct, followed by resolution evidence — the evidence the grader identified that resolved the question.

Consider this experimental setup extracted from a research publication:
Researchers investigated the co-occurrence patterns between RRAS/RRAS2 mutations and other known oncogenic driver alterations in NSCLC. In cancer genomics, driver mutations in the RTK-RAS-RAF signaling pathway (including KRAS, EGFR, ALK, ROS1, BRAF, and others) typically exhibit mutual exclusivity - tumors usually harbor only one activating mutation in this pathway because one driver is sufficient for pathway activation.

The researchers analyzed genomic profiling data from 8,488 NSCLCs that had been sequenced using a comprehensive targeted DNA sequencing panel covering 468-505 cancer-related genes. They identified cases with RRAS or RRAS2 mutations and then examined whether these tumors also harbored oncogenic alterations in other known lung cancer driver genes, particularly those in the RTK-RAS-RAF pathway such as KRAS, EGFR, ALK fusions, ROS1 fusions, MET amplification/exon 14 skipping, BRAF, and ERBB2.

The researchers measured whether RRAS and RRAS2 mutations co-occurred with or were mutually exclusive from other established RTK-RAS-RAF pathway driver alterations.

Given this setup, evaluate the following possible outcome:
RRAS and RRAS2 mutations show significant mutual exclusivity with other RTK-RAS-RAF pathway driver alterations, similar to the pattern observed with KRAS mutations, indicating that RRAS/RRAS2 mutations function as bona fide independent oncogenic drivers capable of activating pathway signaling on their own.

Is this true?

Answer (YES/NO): YES